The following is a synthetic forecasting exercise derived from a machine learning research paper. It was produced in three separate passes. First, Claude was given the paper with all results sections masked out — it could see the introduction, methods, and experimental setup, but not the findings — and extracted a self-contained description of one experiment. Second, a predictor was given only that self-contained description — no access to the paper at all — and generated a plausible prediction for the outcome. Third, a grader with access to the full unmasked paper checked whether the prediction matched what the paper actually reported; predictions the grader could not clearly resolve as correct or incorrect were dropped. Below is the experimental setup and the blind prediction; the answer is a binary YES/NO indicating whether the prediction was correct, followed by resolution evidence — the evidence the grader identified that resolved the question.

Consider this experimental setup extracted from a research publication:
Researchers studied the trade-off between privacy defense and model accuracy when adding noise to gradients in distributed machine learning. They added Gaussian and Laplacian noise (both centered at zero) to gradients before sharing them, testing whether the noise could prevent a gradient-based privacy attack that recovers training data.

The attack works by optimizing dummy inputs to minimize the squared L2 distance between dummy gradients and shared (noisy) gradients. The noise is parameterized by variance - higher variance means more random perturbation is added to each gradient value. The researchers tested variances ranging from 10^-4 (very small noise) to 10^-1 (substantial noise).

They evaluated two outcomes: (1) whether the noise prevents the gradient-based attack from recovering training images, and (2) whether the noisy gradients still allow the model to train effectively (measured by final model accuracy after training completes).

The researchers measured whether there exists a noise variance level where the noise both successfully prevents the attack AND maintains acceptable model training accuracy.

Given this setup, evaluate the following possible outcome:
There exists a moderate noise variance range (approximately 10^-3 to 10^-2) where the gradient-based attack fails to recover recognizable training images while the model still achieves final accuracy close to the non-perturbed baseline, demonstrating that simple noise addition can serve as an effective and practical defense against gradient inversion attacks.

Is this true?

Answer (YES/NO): NO